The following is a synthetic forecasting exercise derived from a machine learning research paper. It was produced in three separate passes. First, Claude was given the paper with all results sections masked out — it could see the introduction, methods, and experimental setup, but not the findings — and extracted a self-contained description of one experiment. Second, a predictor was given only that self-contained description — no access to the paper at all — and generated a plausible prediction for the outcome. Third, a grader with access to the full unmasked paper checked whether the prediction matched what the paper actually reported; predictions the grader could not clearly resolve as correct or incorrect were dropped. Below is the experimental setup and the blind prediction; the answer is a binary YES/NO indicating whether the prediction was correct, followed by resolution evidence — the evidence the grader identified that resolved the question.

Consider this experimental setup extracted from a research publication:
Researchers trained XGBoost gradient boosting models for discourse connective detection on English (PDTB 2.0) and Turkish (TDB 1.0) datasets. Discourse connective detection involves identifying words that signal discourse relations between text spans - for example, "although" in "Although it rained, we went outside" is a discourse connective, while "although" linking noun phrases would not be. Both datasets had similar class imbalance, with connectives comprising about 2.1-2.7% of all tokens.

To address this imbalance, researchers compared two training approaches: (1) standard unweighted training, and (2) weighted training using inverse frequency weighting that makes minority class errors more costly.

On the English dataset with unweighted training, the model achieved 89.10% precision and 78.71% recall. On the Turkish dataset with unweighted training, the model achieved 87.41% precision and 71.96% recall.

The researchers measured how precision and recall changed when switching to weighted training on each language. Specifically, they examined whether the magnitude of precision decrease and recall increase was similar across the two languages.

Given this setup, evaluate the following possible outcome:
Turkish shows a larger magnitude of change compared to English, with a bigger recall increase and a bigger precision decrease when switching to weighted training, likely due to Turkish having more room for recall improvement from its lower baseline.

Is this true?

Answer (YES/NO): NO